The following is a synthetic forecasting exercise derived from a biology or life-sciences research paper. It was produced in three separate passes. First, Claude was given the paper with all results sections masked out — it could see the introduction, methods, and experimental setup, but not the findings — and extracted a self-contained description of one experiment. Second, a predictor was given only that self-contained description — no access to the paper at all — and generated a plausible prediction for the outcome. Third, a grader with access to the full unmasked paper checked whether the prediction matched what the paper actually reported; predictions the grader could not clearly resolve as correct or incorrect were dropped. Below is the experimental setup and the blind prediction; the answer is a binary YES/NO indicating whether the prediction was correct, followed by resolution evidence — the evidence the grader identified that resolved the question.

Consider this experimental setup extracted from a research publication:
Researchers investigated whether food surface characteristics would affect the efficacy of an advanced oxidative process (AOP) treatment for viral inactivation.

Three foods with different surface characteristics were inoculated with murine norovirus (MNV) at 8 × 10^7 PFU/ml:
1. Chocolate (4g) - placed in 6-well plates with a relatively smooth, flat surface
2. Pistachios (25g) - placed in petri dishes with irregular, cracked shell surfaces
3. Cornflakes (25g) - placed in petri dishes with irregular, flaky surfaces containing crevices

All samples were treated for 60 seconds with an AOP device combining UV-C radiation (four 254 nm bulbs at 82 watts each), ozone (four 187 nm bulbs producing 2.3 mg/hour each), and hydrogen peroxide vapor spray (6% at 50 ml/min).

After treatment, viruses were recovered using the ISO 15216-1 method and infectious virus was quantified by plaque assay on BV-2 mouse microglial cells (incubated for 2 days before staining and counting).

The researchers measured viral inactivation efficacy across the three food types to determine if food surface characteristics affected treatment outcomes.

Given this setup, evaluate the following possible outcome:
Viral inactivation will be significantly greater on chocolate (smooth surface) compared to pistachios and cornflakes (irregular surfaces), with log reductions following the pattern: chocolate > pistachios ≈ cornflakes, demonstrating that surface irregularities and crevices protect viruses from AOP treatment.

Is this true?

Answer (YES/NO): NO